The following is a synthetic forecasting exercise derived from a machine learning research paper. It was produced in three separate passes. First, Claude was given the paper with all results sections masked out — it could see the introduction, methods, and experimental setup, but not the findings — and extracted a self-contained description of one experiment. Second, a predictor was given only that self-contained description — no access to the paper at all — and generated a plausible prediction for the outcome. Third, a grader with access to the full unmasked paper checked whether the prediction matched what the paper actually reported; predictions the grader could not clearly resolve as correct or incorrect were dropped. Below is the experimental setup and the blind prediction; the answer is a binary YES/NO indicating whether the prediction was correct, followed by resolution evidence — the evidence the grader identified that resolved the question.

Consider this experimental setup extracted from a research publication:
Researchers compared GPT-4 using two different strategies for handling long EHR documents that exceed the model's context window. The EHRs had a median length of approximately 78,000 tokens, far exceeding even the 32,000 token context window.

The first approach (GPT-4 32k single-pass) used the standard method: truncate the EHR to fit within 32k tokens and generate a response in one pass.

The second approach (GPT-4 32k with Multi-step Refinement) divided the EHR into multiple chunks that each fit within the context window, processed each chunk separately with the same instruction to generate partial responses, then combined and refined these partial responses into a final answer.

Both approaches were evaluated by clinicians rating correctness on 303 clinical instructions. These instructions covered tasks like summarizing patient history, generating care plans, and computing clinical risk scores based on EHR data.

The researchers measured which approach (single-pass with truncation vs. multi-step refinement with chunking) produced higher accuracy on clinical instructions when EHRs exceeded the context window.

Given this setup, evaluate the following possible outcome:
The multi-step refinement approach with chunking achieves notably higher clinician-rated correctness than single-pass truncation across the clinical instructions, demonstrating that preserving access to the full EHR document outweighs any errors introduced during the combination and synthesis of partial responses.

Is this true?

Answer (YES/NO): NO